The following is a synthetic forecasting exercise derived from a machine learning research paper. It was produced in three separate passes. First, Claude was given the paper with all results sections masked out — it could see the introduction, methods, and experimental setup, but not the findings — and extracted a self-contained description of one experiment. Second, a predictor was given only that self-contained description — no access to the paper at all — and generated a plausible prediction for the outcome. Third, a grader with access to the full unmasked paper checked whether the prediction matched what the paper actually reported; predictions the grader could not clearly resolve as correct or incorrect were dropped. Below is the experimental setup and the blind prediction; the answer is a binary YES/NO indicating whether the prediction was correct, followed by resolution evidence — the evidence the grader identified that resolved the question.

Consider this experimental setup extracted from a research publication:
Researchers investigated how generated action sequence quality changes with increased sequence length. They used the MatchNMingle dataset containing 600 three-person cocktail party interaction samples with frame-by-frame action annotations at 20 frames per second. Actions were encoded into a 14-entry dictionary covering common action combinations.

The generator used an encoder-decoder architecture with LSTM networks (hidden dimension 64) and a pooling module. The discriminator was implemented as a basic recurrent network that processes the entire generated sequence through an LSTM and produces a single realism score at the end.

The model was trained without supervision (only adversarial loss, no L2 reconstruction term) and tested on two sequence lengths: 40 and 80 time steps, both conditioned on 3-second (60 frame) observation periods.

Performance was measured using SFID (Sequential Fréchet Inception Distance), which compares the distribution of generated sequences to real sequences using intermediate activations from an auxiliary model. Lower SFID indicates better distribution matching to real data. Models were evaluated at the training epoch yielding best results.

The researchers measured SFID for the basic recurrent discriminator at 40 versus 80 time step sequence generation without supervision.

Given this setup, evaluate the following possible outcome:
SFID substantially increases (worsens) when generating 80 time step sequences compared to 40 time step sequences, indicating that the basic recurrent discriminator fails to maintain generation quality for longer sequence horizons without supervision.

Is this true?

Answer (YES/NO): YES